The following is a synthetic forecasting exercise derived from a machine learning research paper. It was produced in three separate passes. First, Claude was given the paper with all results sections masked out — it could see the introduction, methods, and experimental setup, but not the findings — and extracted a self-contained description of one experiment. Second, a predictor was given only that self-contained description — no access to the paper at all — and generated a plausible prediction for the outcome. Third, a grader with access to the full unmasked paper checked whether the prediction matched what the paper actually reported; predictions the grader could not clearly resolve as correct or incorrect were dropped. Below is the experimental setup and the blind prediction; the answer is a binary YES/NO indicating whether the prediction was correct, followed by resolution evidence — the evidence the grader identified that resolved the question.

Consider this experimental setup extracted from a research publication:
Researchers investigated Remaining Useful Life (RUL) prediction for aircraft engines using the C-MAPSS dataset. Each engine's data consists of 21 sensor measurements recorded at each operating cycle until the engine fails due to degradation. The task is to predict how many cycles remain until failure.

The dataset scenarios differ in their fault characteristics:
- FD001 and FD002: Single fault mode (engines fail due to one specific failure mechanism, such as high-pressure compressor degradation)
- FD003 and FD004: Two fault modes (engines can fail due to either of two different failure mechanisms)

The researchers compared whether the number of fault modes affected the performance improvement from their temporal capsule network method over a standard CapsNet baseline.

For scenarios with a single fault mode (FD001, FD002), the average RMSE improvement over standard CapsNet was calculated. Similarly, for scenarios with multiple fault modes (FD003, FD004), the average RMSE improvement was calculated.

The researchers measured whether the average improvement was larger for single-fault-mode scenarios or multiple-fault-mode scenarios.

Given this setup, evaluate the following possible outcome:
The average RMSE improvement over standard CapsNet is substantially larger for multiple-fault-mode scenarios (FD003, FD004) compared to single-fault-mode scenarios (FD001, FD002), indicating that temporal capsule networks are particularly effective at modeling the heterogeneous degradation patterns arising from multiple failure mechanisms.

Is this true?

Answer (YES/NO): NO